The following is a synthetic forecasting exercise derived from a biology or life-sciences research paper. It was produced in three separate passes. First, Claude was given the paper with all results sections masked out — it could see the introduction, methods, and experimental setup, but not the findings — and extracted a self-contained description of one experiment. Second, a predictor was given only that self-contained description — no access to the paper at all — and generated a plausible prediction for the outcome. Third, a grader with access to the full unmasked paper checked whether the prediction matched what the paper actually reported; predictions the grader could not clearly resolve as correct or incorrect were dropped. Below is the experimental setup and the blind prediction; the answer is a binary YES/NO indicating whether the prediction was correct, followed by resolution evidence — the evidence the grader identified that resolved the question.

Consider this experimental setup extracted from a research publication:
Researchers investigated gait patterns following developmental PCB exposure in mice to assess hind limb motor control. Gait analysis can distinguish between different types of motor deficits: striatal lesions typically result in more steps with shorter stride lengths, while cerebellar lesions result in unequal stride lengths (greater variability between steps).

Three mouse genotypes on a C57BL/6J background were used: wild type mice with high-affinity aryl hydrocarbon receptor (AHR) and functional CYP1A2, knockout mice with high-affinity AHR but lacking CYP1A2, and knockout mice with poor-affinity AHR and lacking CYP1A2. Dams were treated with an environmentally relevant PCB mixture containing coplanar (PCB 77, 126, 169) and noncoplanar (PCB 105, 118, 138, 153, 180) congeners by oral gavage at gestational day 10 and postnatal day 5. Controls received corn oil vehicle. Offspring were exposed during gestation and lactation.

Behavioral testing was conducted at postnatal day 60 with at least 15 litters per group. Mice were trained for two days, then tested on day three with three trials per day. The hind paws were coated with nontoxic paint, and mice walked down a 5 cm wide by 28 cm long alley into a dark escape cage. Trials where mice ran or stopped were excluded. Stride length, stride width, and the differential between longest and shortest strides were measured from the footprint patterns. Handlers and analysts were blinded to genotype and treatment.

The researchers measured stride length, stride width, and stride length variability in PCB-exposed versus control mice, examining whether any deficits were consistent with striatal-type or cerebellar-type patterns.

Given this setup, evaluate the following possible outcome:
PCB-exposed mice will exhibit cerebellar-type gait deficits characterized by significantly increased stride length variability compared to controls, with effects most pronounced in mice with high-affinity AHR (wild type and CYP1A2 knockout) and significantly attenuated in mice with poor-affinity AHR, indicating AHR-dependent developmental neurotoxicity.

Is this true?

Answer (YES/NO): NO